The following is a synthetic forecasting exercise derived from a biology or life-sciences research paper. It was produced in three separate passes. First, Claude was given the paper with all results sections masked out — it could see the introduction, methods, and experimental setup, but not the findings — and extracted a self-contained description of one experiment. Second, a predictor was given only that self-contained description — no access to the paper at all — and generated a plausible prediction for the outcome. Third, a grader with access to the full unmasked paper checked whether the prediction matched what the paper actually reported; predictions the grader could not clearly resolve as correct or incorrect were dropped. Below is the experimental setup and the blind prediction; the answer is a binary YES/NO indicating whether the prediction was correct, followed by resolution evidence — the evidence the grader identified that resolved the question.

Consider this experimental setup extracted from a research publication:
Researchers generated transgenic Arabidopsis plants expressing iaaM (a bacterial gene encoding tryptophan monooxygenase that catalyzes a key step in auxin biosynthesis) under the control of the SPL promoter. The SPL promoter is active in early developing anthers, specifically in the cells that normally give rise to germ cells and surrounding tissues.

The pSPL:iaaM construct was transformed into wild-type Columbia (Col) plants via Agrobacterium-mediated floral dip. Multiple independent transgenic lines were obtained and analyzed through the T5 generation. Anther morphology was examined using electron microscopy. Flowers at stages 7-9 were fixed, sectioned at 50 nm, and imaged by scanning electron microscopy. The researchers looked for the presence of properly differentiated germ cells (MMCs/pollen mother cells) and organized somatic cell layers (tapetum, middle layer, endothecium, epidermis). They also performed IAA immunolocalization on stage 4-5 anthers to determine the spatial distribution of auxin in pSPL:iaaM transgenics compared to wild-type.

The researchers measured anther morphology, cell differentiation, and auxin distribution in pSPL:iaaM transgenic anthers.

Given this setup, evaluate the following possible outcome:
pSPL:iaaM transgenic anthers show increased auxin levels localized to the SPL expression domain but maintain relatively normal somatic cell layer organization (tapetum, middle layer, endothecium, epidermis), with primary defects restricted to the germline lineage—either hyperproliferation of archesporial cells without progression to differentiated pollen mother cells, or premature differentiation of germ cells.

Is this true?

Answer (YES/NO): NO